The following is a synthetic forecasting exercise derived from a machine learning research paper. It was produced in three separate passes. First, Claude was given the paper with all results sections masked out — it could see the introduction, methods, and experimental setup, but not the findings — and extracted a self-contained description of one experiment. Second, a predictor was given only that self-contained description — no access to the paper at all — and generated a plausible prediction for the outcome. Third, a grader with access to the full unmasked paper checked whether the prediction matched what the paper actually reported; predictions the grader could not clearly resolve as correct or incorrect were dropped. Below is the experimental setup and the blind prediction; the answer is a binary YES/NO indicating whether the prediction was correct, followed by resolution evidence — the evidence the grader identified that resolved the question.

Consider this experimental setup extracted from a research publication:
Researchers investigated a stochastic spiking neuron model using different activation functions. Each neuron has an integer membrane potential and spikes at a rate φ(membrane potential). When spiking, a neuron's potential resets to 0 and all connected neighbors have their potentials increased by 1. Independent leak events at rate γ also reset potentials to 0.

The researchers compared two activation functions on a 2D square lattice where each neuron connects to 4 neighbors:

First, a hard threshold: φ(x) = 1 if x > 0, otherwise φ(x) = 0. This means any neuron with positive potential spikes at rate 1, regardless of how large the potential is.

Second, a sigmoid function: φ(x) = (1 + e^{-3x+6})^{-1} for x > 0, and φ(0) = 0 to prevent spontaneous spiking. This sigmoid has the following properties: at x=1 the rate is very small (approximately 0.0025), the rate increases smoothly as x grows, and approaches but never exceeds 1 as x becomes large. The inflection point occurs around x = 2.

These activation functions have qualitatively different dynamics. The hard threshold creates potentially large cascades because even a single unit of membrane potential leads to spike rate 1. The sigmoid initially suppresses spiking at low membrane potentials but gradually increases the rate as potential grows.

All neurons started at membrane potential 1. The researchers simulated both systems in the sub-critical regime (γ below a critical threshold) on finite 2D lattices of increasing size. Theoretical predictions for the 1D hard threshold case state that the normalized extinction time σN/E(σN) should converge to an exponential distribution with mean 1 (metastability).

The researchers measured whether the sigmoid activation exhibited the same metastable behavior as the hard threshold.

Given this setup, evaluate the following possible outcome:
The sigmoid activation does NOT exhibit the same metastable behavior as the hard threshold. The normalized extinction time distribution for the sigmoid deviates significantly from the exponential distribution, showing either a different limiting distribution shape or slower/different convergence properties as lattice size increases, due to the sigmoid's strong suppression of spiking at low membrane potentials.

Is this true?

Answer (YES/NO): NO